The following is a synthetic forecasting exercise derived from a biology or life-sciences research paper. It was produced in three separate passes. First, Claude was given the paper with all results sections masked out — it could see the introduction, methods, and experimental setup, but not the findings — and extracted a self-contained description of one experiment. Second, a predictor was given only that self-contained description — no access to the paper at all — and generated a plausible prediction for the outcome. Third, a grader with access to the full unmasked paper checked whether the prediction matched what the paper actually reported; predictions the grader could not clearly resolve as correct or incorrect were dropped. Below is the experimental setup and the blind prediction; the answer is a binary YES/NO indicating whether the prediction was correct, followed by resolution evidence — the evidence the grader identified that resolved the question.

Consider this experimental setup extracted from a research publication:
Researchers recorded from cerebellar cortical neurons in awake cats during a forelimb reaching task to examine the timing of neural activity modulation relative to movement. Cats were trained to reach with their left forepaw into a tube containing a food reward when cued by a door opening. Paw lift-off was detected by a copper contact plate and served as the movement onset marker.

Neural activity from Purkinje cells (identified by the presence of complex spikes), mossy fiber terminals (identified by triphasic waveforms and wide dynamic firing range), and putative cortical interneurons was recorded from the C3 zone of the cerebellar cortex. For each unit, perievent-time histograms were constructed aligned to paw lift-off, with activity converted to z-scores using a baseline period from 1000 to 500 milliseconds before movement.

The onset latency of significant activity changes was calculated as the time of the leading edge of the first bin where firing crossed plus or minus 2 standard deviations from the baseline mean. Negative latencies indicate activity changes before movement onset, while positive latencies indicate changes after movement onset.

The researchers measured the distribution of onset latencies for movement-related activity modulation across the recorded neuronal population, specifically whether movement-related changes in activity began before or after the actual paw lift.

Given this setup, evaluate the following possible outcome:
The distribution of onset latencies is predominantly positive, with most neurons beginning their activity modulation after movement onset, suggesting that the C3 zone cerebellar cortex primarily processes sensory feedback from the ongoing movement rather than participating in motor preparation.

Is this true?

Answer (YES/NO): NO